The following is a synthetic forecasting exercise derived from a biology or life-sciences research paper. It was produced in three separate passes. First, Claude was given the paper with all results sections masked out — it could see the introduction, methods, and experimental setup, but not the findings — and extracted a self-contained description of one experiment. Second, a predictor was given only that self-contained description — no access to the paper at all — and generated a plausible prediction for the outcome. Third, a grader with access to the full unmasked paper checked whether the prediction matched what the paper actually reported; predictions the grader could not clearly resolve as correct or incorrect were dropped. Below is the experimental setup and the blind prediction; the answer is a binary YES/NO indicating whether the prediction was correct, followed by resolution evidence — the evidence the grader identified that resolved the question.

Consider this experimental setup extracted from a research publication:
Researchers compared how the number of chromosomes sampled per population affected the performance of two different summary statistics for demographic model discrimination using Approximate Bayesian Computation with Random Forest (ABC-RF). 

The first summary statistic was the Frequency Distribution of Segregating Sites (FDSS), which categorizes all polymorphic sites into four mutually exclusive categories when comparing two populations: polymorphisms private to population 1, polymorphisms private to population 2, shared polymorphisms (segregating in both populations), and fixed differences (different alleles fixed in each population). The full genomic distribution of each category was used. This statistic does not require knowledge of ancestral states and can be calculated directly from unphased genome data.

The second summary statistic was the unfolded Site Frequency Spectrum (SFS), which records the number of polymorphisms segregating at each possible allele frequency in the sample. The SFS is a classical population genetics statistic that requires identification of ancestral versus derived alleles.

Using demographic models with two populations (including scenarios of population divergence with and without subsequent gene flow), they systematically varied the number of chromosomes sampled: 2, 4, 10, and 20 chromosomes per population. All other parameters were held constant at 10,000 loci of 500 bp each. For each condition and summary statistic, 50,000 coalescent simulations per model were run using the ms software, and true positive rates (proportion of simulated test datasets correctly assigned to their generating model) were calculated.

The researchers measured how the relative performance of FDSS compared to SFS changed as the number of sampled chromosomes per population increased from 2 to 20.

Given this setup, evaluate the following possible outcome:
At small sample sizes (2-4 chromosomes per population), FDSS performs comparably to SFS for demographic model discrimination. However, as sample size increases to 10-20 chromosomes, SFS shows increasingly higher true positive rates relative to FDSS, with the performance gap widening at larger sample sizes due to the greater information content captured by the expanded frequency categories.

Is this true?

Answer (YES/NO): NO